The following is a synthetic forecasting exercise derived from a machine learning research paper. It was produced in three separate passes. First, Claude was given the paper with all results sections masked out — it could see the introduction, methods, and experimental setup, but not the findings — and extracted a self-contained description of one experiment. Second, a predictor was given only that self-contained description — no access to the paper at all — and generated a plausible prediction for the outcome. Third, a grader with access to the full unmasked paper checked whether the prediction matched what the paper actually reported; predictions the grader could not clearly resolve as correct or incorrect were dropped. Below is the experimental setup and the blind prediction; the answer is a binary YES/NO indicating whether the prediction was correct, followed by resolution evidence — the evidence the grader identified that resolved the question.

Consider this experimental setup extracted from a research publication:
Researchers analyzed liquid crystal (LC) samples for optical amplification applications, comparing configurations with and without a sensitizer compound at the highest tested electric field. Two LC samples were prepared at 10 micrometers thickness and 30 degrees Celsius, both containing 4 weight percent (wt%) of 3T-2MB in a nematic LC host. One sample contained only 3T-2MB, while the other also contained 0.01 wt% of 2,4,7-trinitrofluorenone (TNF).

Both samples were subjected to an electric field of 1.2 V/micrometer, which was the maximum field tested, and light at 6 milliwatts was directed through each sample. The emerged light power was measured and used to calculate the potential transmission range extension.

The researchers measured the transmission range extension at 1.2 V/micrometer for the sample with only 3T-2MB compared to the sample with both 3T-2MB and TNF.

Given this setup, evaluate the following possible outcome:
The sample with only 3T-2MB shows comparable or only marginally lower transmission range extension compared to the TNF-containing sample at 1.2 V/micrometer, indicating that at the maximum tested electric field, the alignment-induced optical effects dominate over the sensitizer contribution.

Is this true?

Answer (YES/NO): NO